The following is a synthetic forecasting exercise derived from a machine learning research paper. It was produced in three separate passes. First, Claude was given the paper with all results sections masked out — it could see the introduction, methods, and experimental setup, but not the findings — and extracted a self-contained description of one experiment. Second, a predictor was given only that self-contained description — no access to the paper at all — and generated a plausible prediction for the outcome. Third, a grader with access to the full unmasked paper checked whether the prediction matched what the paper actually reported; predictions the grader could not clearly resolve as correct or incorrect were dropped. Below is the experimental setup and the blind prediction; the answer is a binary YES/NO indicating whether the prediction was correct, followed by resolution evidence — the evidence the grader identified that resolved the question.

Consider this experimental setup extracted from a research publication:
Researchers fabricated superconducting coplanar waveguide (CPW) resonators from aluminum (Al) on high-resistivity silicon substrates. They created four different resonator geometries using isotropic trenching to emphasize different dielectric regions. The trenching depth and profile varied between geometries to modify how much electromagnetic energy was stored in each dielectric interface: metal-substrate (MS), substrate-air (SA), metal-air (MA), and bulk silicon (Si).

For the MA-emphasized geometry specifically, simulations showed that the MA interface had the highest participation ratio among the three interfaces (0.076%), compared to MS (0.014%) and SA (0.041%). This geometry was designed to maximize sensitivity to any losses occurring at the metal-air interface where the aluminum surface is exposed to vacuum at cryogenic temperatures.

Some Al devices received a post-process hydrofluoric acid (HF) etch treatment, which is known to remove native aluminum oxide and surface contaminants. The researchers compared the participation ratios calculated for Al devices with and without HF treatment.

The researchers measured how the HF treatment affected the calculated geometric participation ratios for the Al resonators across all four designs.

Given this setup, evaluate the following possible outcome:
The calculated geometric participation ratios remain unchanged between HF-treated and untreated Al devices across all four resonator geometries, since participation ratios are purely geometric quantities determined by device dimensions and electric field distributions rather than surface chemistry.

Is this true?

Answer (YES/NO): YES